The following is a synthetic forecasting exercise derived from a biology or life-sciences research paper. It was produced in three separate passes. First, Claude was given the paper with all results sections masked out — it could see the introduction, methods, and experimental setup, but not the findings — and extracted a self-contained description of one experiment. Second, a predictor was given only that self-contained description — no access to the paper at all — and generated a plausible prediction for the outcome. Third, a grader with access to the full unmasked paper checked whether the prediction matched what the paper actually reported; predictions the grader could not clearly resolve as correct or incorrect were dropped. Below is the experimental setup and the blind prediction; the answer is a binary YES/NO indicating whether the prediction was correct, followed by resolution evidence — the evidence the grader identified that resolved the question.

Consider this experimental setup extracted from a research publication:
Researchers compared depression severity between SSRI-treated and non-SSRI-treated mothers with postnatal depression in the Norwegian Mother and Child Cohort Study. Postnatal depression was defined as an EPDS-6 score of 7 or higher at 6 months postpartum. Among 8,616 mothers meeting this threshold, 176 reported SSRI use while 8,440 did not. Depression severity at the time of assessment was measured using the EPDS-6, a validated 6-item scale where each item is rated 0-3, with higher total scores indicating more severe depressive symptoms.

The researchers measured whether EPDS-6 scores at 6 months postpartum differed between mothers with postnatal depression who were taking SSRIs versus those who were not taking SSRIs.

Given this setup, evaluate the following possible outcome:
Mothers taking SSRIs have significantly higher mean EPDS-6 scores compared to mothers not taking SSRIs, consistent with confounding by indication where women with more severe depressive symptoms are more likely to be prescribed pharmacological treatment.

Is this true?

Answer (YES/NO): YES